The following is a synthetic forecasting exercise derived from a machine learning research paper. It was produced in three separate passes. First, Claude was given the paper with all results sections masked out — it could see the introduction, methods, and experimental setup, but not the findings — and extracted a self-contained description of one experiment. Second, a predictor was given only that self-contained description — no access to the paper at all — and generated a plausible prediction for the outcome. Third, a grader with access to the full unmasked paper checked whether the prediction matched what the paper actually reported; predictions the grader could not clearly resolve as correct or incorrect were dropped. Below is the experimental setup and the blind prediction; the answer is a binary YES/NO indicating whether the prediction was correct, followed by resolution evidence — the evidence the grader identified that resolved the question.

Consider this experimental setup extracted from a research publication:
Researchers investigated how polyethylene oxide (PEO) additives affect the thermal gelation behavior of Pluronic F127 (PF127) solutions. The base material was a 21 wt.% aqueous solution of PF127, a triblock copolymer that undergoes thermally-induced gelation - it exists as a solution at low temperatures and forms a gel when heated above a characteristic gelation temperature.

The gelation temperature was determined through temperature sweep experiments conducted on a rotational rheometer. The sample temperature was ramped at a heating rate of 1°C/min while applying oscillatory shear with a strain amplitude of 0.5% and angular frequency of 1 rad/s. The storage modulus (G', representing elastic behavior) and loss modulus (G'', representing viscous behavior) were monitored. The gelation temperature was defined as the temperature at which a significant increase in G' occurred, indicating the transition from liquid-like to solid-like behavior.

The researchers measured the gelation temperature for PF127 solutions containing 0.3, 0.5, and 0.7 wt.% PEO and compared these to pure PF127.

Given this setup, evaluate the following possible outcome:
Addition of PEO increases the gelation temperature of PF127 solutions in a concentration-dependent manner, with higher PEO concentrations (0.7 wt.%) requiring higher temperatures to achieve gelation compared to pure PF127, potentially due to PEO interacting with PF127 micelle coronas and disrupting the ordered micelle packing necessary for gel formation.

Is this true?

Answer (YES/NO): NO